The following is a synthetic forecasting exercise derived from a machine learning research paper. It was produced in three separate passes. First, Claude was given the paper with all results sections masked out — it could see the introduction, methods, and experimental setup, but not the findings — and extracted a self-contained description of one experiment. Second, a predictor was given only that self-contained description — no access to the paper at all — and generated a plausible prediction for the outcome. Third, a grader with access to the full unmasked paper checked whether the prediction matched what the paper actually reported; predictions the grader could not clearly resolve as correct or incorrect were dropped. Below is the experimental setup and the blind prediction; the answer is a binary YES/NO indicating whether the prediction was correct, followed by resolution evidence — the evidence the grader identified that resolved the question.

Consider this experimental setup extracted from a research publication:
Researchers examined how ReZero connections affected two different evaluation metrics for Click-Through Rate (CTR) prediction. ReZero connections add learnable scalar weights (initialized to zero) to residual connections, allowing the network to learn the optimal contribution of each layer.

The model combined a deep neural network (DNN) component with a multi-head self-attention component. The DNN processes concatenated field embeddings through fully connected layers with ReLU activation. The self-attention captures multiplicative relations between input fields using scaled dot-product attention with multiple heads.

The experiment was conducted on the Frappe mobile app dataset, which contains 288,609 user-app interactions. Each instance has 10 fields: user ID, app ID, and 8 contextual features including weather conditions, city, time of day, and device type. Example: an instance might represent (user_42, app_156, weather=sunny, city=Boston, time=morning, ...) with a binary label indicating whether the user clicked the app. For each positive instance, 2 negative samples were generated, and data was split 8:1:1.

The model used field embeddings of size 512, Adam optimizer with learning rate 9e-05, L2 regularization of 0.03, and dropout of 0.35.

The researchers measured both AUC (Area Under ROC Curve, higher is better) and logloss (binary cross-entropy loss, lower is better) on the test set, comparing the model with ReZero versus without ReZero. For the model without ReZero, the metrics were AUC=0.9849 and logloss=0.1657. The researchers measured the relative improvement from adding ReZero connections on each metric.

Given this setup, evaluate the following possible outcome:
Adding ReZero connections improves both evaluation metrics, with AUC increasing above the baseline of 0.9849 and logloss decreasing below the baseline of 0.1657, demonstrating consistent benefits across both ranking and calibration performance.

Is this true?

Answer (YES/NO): YES